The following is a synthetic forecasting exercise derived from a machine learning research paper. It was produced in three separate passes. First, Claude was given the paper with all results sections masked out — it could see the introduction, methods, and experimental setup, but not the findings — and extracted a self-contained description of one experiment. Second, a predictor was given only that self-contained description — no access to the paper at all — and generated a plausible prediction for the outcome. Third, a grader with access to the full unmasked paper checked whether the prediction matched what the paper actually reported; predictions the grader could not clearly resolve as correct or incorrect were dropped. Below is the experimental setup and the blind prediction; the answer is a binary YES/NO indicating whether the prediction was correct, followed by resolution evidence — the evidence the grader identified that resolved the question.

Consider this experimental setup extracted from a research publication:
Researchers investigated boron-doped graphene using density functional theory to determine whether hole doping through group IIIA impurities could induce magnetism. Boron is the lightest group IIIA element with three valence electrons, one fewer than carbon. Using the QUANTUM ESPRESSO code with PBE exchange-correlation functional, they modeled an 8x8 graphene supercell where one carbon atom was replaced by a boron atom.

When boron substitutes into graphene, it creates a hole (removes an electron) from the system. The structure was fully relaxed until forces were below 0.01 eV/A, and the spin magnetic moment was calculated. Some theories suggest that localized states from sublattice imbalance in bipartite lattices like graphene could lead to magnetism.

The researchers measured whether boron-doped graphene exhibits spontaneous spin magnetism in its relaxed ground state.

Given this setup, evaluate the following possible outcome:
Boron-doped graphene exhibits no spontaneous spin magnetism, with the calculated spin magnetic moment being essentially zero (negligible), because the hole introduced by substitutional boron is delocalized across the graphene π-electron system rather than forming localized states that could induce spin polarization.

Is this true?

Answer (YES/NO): YES